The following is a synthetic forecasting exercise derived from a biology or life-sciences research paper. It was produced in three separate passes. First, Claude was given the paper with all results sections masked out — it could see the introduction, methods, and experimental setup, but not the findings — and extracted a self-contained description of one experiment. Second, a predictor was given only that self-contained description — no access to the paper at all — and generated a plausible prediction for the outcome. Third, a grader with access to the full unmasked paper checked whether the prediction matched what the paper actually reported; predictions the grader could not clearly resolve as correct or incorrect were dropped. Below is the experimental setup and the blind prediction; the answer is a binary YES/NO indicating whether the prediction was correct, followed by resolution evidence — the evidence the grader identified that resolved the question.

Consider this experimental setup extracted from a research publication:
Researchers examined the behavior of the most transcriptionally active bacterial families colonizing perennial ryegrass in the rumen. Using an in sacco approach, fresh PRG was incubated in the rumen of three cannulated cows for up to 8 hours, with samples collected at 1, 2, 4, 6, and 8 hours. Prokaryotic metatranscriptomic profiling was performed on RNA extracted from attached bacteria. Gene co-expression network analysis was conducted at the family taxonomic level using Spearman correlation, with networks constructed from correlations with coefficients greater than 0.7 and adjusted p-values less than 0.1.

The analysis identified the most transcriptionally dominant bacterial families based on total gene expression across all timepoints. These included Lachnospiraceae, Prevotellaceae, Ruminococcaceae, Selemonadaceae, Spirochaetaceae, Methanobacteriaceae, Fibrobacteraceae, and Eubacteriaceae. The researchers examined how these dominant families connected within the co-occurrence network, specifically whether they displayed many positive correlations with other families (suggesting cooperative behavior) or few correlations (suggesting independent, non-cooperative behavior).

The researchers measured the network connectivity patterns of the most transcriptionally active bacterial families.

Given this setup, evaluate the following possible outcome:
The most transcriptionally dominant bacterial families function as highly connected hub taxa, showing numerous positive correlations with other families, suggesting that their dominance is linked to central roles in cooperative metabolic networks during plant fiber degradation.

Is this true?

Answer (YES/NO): NO